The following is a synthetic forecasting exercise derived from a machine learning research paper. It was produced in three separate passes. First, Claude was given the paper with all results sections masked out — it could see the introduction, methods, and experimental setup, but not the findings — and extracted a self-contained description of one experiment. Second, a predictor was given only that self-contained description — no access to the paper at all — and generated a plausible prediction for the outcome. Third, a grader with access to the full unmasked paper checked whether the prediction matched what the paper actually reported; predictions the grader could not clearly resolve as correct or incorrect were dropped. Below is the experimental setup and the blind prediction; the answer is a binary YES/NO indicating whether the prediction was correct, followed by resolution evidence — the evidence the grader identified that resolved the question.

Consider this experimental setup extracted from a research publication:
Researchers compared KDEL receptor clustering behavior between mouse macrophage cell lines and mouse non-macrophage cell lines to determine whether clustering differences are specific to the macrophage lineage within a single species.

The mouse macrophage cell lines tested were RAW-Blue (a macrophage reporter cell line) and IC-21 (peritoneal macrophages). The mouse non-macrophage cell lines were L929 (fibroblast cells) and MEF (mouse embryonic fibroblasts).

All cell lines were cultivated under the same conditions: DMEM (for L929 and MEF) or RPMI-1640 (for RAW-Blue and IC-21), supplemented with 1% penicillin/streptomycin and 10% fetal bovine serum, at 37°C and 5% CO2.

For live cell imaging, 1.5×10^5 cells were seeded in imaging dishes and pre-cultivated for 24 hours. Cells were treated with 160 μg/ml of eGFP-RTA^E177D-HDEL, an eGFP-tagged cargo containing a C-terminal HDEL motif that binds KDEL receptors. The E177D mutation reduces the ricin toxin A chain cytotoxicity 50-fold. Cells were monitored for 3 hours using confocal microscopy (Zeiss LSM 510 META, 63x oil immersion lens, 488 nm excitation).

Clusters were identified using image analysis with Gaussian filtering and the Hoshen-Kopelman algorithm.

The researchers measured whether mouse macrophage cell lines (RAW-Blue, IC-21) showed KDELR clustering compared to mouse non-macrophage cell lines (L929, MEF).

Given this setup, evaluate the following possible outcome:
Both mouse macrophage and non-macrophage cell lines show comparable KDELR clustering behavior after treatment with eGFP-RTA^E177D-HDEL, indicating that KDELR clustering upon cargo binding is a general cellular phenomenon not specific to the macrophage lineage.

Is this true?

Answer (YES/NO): NO